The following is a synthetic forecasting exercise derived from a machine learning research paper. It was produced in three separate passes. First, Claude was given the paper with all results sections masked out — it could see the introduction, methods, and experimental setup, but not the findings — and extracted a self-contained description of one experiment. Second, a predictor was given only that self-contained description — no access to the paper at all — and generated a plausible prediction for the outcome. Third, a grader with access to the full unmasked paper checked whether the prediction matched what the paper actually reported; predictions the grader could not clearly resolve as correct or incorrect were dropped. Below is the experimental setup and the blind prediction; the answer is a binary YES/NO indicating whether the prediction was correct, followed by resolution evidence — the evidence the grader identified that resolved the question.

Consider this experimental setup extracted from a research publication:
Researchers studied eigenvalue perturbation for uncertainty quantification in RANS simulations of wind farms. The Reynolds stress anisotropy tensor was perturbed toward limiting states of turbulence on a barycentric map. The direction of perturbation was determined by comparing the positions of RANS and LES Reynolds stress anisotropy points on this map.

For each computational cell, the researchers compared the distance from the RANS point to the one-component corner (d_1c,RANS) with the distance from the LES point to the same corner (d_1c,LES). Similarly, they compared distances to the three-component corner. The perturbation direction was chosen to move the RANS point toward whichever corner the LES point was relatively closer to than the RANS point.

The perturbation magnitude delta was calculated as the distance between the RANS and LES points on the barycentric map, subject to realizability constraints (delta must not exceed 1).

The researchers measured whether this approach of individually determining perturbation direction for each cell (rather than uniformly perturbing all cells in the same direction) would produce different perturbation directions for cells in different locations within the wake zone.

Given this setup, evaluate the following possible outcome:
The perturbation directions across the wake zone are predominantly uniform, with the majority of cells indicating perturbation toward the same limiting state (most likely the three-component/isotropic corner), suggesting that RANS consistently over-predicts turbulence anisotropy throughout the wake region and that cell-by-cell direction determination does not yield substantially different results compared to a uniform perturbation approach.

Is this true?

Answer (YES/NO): NO